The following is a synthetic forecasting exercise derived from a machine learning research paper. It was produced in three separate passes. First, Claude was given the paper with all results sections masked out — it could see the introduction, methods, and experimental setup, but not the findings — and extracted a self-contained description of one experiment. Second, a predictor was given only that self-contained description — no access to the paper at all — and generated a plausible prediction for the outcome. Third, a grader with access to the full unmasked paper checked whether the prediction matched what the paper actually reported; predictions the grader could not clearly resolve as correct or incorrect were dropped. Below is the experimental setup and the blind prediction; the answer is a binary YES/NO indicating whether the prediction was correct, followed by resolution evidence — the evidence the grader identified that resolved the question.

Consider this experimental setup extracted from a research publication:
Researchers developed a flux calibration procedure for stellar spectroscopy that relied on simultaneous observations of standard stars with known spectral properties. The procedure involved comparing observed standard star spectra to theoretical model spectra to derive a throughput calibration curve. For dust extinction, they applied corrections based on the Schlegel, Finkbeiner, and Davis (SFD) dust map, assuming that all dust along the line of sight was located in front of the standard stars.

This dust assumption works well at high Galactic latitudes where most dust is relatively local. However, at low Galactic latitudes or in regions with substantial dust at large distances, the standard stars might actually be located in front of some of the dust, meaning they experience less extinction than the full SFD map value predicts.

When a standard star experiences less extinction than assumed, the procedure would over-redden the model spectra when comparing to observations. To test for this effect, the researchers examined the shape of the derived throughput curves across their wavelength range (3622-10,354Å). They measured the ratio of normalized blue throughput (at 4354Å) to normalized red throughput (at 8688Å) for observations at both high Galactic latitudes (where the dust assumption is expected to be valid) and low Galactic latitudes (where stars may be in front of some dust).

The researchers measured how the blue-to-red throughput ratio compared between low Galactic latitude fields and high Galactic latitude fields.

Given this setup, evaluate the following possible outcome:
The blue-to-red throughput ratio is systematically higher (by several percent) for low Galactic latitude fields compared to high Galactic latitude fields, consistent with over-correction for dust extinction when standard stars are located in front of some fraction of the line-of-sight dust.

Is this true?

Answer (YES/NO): YES